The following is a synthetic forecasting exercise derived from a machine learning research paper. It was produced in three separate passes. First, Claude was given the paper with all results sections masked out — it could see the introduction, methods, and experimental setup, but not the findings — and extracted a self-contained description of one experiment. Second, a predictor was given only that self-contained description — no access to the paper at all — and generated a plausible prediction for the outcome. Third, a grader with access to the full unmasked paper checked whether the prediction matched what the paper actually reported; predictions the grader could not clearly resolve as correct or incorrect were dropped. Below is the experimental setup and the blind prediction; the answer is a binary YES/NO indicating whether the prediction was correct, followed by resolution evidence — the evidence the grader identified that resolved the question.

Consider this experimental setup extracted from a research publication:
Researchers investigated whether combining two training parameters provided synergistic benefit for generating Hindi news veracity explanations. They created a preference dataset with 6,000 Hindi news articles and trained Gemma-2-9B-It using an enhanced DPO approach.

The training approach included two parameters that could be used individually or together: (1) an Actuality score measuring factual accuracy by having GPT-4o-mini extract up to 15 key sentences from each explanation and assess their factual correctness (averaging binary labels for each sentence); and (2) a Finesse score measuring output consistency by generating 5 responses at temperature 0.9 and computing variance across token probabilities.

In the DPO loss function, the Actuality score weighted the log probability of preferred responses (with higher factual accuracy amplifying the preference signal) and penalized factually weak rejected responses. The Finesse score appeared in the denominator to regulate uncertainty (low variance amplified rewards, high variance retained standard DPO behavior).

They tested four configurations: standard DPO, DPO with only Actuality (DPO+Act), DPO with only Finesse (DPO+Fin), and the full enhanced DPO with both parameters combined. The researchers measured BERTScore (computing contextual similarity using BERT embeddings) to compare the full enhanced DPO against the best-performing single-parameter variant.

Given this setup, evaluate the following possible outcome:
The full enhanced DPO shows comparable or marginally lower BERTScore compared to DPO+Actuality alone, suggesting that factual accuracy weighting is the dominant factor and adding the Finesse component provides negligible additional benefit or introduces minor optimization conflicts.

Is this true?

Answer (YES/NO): NO